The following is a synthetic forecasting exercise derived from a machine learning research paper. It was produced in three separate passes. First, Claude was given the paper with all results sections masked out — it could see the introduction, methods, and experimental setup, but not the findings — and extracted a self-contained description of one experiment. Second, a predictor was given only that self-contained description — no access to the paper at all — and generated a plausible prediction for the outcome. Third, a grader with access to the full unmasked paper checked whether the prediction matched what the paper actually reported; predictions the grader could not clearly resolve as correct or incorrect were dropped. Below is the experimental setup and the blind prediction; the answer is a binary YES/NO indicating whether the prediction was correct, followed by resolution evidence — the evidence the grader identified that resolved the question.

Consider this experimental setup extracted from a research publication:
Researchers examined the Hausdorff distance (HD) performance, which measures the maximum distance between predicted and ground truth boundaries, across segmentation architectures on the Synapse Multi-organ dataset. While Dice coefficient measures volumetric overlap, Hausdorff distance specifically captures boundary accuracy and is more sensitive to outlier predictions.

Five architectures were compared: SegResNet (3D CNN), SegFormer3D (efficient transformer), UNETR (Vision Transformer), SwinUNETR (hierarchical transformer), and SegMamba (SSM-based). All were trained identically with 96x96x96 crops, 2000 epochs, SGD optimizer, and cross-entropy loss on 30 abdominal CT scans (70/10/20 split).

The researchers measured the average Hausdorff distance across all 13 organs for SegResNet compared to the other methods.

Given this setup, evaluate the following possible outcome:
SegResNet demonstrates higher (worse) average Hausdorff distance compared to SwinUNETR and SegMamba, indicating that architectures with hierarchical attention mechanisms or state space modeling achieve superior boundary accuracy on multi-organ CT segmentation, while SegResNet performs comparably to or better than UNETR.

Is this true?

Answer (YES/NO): NO